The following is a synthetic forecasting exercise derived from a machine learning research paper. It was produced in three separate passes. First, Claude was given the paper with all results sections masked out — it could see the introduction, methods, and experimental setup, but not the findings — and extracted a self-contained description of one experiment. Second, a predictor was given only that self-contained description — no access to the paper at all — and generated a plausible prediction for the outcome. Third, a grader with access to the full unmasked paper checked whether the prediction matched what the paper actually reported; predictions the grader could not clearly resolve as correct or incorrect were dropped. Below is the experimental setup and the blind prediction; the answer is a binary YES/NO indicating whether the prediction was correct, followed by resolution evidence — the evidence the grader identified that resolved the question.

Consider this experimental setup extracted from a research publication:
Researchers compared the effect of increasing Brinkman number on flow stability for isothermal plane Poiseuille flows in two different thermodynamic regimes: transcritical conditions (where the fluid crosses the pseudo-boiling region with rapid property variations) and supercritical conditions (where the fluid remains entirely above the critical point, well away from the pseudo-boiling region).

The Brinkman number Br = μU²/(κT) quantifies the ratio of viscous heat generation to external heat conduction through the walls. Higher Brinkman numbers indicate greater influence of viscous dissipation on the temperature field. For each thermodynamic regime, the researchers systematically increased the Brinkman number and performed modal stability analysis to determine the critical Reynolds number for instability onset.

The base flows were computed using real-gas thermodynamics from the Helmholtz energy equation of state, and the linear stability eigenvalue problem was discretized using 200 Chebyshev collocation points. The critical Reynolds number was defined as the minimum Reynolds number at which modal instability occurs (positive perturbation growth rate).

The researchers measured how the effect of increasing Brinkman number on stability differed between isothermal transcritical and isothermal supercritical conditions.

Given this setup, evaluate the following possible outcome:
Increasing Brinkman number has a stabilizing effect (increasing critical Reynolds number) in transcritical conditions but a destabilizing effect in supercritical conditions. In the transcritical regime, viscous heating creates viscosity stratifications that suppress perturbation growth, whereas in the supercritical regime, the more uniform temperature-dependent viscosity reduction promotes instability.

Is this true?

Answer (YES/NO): NO